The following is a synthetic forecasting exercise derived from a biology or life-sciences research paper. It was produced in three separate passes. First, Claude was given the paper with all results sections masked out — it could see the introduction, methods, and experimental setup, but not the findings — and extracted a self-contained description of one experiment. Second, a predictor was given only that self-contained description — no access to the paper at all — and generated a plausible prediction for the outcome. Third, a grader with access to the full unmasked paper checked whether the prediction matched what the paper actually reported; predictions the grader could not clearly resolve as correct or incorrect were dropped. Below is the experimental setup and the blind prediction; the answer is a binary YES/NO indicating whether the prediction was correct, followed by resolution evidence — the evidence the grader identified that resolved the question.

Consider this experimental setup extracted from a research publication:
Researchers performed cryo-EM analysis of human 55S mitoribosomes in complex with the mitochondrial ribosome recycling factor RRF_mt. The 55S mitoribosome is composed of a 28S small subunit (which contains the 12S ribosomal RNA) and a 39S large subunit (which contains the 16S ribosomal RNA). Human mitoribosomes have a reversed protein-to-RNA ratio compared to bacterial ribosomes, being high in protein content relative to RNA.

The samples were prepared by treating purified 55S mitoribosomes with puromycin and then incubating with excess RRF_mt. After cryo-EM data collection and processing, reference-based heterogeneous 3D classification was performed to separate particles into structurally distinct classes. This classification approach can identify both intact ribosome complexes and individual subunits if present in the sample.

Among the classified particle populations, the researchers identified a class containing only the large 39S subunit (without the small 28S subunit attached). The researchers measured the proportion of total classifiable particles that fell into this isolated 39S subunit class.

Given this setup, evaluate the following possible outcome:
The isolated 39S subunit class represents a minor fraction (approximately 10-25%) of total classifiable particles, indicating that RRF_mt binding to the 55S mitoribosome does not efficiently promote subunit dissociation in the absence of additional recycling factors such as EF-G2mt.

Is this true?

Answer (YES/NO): NO